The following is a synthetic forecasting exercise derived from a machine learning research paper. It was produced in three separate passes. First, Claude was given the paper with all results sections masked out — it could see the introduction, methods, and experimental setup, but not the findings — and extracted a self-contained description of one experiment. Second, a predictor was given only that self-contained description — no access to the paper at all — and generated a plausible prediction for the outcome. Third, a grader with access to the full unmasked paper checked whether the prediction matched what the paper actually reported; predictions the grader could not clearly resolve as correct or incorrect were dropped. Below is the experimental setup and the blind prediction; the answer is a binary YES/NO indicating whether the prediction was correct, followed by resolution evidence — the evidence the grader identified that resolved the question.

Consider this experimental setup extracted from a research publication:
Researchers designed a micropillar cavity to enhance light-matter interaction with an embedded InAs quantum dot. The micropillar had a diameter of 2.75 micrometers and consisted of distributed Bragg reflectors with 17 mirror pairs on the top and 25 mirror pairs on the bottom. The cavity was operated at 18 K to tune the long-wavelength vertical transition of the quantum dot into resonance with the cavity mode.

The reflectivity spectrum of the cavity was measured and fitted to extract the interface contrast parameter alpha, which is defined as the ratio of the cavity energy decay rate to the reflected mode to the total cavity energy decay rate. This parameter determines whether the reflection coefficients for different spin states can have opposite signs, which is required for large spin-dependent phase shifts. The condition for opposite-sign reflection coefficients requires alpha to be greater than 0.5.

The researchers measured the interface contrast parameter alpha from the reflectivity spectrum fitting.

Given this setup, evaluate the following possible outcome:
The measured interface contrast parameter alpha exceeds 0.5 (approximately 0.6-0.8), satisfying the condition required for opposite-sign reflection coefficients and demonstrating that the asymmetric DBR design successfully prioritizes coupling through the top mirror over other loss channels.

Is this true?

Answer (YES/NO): NO